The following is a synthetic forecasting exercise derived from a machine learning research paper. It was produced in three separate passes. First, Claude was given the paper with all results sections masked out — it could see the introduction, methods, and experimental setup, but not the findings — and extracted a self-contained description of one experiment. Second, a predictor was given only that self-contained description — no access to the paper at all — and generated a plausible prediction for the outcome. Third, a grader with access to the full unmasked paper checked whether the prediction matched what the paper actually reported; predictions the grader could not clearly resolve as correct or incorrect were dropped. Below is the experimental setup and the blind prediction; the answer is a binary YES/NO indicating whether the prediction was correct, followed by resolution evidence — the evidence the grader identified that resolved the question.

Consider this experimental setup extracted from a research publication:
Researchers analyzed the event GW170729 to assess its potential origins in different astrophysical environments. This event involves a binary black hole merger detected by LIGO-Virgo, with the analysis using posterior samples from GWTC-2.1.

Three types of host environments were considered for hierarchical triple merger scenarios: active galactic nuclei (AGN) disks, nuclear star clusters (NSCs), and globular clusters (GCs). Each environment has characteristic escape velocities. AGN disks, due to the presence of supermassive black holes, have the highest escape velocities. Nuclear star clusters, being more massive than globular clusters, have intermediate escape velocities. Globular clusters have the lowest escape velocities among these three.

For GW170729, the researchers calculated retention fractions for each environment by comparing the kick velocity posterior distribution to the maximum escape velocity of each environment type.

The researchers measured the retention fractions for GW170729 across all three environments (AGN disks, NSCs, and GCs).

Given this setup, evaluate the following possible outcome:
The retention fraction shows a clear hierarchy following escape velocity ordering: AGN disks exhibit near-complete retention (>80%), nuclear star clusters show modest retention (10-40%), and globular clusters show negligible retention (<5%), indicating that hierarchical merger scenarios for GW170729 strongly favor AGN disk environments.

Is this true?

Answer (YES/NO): NO